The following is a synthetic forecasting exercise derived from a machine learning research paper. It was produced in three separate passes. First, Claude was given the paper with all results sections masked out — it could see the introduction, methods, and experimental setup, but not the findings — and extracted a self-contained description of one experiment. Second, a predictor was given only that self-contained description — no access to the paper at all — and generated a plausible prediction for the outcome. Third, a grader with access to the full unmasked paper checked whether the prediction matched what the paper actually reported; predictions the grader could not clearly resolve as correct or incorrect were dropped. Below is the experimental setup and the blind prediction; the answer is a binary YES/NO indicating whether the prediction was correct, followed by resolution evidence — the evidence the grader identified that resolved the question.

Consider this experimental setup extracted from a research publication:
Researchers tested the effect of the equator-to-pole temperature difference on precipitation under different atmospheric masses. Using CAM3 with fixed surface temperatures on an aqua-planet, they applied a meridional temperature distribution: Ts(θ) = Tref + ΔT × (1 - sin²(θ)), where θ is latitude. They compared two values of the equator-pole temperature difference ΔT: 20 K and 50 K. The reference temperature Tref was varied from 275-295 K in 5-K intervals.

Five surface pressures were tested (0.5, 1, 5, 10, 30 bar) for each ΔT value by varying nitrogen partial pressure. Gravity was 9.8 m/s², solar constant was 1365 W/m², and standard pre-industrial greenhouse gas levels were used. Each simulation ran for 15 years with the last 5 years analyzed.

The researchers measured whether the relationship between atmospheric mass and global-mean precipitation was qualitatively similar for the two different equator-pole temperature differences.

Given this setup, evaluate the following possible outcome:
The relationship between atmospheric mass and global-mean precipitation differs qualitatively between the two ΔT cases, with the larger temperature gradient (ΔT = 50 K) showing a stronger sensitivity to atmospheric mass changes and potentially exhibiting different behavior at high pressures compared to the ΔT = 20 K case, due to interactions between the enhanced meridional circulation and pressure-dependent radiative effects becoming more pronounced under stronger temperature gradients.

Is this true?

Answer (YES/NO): NO